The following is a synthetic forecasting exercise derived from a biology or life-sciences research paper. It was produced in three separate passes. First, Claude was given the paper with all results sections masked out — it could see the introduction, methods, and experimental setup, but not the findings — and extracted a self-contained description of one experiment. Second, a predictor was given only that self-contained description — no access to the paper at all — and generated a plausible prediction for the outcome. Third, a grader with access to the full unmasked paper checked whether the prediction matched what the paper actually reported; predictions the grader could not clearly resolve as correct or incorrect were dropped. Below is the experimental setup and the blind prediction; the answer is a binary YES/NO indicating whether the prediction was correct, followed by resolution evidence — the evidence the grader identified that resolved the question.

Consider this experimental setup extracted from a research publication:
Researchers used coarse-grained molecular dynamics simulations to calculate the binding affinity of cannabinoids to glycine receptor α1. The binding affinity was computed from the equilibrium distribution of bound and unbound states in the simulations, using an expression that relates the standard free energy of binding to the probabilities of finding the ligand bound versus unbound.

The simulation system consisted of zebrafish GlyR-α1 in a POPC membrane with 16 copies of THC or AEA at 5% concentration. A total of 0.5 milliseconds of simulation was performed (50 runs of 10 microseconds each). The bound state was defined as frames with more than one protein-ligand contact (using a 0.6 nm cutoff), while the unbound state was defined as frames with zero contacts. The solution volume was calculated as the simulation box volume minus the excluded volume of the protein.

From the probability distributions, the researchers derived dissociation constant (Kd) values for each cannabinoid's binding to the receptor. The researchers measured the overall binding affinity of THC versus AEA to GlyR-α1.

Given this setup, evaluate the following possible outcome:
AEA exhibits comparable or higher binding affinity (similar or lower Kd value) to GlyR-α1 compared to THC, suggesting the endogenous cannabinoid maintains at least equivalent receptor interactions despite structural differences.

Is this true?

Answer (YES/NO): YES